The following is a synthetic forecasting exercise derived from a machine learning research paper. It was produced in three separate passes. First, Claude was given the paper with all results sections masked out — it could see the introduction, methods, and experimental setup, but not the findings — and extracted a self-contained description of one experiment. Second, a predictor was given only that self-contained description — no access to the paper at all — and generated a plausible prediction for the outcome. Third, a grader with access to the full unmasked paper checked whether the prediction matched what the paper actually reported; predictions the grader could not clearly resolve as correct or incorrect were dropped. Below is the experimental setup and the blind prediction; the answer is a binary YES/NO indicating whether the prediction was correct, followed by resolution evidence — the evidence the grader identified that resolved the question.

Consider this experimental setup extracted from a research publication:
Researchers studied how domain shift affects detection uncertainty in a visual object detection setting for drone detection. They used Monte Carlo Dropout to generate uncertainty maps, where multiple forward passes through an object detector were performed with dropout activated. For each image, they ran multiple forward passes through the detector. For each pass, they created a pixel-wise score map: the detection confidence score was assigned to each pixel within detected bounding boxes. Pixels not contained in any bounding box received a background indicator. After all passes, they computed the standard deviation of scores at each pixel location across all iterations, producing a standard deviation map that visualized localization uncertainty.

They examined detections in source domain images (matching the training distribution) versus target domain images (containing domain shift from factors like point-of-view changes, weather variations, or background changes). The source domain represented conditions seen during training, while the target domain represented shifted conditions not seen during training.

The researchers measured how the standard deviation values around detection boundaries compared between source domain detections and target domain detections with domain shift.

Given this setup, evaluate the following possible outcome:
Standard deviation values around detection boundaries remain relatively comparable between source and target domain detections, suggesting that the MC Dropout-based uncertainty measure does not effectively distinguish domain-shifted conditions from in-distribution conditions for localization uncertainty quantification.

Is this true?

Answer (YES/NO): NO